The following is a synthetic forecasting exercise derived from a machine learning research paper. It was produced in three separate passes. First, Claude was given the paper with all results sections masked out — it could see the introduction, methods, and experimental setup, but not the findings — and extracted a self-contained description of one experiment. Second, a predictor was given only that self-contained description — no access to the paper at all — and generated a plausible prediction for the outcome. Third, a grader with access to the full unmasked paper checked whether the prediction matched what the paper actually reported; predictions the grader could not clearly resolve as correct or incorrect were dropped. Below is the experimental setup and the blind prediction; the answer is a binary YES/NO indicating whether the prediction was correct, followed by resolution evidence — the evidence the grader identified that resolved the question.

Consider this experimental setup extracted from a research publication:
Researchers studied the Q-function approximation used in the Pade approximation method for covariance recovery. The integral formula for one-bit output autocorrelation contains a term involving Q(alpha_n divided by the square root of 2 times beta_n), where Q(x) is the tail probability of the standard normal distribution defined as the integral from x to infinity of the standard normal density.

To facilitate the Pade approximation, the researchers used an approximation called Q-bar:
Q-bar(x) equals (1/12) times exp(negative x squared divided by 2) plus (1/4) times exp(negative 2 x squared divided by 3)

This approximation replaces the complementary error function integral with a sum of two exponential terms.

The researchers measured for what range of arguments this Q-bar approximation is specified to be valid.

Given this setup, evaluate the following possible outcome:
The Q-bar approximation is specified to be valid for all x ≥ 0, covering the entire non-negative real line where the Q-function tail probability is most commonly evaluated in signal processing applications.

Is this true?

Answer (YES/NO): NO